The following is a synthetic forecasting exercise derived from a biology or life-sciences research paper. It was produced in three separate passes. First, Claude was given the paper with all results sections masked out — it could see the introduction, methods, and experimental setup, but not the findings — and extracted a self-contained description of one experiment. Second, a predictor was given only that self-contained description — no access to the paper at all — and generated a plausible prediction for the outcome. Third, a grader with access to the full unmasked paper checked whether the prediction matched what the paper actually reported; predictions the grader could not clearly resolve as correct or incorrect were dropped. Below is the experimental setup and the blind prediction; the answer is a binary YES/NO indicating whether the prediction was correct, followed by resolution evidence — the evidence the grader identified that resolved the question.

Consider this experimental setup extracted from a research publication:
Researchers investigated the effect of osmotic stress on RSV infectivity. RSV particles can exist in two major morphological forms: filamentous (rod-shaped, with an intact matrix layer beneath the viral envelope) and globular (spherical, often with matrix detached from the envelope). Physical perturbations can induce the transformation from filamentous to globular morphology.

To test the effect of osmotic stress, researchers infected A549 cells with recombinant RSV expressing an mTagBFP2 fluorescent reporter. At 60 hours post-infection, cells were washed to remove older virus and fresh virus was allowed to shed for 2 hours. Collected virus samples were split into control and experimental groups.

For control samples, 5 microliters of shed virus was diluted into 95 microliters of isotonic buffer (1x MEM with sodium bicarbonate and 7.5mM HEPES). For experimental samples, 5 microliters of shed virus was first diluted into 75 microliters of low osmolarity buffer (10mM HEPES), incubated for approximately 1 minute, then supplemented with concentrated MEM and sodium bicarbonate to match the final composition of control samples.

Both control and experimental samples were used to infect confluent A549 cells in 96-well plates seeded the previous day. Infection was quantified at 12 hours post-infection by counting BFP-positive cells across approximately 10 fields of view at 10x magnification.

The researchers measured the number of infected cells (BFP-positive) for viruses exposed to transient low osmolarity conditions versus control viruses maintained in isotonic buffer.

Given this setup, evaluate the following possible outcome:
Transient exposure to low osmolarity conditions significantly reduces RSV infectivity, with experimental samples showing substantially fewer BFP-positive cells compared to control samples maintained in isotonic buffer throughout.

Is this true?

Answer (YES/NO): NO